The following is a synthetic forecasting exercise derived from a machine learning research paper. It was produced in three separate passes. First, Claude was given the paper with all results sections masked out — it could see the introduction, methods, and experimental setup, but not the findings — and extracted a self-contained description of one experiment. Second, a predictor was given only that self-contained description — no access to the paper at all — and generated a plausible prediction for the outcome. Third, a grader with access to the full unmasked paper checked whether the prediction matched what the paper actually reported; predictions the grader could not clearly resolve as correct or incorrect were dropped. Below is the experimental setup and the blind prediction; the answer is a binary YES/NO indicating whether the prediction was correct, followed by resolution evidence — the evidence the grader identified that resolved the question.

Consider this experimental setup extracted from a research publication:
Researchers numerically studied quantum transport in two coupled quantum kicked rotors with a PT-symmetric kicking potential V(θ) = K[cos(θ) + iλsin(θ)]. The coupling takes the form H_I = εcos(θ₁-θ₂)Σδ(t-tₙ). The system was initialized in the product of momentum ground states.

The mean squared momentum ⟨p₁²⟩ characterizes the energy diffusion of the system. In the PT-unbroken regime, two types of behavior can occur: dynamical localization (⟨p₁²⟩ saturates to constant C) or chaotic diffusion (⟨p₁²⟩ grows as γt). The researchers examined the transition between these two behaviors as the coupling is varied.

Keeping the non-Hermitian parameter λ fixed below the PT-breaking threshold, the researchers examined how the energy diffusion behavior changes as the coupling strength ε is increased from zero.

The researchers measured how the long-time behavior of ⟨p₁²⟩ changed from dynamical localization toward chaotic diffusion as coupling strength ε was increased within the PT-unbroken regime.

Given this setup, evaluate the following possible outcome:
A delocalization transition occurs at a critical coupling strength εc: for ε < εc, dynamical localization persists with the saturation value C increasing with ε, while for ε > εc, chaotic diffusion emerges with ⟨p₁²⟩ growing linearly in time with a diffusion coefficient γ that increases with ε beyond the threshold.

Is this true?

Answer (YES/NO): NO